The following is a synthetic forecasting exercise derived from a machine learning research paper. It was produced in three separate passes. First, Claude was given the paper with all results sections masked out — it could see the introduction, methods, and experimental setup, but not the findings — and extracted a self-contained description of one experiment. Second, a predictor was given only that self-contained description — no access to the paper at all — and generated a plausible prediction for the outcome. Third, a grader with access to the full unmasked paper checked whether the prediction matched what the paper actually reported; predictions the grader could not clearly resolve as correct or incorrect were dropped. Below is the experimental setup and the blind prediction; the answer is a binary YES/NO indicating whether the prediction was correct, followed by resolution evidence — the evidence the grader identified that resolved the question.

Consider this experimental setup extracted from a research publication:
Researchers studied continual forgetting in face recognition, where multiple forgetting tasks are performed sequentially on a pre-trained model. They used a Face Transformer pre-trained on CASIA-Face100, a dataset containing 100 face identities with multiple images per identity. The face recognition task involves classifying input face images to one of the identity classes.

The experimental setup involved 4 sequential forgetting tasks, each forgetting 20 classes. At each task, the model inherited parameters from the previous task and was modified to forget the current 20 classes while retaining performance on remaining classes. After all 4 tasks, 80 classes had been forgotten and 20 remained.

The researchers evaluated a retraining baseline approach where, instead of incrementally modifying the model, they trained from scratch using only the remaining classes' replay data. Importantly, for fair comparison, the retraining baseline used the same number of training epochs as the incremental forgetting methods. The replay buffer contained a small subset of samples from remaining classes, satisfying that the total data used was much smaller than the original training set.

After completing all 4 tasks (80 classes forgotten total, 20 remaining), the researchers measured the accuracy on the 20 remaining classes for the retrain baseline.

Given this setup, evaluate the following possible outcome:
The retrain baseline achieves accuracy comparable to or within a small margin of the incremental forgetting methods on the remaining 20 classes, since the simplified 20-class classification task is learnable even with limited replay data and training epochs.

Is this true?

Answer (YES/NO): NO